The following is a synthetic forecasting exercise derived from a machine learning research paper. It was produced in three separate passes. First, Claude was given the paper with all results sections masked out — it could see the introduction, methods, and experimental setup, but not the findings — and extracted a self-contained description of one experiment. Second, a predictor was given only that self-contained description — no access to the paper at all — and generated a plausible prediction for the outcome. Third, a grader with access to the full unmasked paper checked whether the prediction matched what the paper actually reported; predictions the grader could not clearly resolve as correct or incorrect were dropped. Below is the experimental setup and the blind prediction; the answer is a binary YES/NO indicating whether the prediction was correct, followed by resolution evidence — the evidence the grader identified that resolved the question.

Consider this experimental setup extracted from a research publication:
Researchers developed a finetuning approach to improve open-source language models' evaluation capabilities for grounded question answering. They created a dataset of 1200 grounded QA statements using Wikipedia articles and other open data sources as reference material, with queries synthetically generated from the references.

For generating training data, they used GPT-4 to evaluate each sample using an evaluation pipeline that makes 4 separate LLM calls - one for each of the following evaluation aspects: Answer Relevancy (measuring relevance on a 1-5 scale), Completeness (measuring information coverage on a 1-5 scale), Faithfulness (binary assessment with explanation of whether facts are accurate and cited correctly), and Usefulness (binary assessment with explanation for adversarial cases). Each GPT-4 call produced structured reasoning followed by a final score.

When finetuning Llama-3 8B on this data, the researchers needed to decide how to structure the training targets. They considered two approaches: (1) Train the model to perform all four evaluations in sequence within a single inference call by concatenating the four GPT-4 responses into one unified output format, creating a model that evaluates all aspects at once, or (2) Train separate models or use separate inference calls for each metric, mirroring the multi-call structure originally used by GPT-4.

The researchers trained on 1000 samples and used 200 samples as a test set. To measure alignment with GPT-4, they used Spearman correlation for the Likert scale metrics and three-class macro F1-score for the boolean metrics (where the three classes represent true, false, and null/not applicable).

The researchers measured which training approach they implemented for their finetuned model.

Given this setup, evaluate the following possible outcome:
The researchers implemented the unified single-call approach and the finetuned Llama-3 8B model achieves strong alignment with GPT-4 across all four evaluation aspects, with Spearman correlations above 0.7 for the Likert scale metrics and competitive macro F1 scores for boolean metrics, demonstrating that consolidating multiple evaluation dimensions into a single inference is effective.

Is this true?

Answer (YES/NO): NO